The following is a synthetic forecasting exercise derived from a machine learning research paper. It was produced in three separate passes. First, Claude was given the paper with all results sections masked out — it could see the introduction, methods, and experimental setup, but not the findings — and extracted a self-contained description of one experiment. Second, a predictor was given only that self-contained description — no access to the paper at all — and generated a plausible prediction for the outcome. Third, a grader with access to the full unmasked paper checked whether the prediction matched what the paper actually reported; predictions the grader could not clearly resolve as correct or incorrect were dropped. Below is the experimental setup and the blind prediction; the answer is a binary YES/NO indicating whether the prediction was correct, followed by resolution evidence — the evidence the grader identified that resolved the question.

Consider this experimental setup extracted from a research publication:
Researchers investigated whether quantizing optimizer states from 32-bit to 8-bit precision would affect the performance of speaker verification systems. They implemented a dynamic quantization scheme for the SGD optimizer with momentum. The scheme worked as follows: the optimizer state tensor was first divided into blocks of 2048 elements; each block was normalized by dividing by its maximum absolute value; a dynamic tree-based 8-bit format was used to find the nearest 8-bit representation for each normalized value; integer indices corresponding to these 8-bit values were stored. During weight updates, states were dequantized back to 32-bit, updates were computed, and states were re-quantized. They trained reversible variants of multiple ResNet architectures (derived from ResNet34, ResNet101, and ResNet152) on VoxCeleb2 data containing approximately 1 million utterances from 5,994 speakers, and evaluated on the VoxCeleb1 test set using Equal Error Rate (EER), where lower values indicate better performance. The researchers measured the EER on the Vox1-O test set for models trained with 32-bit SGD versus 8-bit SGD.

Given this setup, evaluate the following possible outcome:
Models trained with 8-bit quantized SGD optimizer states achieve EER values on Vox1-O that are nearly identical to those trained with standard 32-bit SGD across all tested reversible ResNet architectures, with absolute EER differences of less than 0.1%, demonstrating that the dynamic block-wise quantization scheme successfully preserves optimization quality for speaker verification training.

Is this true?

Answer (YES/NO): YES